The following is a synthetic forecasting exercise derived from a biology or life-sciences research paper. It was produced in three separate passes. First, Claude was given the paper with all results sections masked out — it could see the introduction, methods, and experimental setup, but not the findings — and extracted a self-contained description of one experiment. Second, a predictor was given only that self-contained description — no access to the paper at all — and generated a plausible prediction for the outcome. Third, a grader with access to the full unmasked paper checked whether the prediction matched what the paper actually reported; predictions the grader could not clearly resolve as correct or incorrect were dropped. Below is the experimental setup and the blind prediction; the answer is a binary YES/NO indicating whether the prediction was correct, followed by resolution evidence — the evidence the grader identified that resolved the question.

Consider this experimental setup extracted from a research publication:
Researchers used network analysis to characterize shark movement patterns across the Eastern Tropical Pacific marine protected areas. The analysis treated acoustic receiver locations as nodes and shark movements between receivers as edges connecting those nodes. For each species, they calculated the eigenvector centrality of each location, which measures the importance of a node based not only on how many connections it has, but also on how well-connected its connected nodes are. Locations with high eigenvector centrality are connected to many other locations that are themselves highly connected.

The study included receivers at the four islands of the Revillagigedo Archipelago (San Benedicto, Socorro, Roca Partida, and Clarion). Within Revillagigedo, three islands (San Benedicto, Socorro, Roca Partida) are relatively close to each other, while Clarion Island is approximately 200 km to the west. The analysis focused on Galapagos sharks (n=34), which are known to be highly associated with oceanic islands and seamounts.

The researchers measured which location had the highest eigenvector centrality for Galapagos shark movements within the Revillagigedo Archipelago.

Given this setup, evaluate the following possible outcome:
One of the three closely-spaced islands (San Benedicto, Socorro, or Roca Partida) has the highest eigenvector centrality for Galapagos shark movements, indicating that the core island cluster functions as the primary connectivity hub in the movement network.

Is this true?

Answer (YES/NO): YES